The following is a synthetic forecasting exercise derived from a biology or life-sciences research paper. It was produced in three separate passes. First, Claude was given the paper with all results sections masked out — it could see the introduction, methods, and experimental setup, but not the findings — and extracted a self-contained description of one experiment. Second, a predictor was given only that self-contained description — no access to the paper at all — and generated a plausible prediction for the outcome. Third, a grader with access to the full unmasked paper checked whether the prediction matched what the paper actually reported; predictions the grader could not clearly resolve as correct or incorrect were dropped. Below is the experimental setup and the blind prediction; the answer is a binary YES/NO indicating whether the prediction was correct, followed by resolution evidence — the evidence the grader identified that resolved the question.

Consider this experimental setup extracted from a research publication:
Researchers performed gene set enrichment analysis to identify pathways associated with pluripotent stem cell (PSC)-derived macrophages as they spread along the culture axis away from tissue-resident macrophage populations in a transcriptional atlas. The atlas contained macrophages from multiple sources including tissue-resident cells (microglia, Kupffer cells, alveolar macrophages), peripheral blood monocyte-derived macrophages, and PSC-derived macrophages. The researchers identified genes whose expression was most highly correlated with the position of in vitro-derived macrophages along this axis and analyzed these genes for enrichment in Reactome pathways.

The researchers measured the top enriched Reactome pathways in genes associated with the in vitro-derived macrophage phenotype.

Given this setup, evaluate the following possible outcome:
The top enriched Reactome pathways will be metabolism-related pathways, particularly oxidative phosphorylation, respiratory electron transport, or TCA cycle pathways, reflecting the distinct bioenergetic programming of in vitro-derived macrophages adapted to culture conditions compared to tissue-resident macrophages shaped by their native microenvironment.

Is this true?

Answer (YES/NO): NO